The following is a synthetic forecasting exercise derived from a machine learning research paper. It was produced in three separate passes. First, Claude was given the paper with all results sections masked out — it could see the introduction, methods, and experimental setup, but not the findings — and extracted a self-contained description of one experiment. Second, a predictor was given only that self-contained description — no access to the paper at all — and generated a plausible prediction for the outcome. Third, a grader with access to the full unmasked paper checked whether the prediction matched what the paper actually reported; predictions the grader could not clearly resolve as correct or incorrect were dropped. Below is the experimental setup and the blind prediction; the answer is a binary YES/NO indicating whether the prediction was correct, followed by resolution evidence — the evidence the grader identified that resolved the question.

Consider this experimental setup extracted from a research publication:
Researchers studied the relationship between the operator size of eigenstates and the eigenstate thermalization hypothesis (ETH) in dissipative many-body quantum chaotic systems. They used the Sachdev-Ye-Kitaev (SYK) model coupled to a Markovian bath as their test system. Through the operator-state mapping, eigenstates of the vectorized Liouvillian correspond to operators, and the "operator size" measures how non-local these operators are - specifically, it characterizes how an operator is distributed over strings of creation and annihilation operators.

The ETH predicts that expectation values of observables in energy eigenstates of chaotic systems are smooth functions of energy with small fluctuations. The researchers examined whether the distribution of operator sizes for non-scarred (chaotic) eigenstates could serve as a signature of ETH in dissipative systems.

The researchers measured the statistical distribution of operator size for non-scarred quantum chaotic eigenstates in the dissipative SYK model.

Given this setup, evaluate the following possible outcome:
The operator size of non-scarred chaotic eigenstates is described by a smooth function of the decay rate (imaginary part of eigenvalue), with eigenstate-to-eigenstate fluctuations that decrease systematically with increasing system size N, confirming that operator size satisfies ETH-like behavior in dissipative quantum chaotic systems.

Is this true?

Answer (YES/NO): NO